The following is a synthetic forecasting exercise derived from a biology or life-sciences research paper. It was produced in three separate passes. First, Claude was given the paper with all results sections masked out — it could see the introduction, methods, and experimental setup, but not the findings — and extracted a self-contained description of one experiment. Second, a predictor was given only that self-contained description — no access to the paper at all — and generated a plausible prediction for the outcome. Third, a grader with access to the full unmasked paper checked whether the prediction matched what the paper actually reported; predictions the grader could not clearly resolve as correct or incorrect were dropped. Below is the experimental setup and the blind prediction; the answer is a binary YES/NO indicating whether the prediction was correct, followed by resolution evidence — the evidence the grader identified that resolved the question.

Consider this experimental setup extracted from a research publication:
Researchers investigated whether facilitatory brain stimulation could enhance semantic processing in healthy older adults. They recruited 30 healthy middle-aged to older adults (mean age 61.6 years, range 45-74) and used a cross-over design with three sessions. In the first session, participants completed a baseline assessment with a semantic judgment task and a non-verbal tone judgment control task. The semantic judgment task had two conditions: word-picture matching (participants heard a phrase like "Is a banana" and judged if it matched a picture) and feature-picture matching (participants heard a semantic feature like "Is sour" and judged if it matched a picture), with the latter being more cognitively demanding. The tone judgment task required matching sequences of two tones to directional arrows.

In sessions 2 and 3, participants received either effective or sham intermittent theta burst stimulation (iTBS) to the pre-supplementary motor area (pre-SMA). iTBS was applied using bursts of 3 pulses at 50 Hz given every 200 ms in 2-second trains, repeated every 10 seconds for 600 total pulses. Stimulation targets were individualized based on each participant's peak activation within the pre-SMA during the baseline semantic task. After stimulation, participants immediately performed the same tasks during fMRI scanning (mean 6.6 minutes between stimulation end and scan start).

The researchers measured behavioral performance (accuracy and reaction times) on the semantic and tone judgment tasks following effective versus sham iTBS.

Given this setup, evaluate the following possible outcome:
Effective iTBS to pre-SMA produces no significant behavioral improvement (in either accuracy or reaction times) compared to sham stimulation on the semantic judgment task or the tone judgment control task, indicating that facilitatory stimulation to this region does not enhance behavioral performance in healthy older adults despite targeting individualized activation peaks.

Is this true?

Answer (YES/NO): YES